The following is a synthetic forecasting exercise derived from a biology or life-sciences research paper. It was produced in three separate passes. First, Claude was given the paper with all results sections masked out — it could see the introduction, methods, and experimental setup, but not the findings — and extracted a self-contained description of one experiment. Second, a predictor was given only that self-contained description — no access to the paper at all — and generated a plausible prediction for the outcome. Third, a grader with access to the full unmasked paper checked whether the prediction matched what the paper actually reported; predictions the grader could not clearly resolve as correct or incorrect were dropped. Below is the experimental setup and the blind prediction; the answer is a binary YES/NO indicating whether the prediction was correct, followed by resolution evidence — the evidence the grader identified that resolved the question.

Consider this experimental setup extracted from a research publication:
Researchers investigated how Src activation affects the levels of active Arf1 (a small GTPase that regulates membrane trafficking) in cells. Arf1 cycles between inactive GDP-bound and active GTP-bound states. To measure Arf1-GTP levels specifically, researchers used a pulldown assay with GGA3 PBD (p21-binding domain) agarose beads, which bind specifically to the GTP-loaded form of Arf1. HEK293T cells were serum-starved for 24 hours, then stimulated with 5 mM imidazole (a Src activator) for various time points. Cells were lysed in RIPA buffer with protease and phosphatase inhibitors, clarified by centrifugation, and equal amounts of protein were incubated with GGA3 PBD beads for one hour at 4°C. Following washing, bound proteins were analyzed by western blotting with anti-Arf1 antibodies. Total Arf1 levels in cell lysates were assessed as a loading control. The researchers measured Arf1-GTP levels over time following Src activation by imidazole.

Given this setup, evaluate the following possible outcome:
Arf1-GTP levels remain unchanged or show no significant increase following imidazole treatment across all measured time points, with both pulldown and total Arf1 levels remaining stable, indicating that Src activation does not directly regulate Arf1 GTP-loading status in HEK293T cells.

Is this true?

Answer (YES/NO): NO